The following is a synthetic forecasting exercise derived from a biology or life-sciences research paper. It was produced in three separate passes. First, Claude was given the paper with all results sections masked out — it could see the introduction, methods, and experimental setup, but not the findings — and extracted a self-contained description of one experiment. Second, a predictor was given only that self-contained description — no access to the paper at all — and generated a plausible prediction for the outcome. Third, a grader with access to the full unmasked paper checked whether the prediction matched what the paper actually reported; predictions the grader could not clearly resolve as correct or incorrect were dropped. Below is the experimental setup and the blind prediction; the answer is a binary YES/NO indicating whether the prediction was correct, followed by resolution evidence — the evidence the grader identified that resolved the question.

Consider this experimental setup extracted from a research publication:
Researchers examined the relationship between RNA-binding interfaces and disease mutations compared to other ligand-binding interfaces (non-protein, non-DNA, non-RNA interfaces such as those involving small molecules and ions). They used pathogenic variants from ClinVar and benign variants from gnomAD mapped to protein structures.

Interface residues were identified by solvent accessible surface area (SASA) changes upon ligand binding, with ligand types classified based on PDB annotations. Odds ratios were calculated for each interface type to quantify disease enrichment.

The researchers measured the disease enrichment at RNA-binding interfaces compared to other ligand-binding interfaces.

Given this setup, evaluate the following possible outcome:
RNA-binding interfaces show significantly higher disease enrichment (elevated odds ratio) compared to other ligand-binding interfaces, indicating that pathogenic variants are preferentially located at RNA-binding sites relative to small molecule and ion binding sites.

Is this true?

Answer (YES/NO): NO